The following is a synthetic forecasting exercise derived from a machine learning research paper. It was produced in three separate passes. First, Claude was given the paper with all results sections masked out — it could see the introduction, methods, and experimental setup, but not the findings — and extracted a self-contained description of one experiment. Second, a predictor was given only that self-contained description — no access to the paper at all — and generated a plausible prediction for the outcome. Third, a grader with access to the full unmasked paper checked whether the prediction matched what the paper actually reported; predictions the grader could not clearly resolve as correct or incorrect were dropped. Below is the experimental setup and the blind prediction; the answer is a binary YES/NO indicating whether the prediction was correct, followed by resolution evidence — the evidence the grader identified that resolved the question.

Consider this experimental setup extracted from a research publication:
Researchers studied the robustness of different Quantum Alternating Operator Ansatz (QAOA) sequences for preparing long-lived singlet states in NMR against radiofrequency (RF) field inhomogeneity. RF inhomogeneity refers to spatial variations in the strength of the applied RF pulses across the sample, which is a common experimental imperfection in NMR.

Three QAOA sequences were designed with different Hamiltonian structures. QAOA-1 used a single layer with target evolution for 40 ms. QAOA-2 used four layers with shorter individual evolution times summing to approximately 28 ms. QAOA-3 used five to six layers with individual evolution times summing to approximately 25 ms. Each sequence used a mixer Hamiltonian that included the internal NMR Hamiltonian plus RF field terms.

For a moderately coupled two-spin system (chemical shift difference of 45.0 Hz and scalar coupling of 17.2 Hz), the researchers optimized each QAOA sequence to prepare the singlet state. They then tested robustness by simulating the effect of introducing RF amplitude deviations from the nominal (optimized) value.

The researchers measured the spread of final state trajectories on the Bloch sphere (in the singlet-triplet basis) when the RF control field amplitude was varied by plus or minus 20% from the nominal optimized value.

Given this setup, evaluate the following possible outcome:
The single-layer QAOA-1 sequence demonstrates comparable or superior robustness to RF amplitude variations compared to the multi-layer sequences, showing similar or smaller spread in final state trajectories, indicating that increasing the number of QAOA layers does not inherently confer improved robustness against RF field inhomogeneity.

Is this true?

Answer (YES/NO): NO